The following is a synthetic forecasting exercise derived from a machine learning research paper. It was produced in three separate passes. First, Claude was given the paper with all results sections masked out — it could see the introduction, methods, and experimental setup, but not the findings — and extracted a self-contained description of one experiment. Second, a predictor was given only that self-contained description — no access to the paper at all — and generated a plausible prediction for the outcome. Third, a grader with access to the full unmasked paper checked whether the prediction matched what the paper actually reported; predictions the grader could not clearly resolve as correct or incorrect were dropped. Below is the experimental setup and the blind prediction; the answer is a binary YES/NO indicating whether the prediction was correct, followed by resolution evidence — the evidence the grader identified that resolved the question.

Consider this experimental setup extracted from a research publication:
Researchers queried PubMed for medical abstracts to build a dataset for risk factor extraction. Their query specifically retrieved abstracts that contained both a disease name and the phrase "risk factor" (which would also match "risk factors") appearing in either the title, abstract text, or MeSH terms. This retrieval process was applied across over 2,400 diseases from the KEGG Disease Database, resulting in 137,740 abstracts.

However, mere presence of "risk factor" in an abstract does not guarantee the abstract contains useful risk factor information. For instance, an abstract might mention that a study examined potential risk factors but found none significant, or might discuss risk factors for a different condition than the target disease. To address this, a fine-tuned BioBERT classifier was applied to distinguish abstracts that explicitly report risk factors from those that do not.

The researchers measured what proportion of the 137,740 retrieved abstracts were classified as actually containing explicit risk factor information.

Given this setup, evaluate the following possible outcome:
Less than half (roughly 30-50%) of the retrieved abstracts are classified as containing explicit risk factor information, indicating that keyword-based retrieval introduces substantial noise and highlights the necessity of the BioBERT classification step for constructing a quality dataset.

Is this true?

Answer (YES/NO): NO